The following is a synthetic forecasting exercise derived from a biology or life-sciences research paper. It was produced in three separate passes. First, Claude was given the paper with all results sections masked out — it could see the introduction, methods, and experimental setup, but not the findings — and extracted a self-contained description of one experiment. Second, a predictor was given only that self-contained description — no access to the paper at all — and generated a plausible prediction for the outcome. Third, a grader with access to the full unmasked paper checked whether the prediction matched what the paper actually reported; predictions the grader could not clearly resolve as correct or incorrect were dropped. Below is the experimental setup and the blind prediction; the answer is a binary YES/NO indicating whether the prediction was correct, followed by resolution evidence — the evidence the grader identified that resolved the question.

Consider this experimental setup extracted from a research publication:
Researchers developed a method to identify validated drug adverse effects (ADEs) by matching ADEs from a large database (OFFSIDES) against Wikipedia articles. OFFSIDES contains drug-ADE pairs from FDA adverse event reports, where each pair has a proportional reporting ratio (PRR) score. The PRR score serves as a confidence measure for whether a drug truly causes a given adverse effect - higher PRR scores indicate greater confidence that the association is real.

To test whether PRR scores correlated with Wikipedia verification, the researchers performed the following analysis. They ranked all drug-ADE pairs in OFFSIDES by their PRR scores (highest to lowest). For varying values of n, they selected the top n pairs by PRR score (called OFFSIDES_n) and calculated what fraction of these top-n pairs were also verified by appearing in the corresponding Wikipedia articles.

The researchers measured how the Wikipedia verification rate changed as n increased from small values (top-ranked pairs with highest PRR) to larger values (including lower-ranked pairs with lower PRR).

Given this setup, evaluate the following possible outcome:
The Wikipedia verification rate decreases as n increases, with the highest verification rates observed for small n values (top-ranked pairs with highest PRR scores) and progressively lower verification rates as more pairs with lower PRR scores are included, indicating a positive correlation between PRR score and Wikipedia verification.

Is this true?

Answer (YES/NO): NO